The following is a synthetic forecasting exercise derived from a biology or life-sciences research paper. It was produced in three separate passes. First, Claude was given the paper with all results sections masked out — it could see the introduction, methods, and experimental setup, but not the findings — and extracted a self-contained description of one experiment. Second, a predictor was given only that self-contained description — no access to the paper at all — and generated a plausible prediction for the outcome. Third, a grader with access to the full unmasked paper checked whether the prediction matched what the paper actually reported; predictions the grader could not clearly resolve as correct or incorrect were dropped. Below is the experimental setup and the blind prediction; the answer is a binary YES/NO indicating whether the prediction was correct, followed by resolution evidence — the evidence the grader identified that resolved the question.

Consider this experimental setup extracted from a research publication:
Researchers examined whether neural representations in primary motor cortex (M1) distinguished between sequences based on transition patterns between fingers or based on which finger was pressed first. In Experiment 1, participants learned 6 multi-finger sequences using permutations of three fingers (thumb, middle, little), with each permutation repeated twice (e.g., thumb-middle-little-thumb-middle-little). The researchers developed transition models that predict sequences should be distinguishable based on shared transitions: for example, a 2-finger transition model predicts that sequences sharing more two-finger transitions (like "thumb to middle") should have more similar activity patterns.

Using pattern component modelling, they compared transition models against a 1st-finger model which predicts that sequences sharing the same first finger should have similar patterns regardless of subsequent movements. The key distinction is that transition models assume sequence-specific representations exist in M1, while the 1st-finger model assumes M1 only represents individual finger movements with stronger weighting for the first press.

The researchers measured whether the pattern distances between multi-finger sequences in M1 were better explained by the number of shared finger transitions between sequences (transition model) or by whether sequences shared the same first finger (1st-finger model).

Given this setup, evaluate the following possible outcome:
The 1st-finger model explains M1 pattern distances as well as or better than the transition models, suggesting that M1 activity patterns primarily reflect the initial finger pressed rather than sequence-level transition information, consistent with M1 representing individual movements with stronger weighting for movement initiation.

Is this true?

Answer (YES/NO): YES